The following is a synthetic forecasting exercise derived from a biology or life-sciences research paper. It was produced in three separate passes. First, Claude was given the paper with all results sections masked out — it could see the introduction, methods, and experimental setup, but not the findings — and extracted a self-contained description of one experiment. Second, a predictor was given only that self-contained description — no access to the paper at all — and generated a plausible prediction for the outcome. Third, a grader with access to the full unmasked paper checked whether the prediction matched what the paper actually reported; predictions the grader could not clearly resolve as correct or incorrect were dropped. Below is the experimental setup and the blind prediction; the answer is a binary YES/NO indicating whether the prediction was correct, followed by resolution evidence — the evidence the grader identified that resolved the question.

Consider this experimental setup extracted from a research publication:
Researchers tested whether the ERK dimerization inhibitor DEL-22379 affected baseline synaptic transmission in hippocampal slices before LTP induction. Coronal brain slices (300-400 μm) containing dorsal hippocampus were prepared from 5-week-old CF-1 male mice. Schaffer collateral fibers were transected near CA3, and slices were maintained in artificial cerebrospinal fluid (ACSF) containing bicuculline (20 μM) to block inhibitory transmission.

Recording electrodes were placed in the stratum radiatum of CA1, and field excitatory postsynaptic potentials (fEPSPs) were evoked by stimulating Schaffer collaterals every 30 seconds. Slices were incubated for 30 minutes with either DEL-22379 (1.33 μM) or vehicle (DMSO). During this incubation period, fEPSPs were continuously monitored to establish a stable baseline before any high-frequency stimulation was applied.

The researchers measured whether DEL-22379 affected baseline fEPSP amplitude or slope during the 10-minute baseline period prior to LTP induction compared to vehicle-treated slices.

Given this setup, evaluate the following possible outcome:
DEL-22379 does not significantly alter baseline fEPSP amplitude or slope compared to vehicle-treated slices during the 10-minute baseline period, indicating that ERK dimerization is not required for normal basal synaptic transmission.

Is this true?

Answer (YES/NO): YES